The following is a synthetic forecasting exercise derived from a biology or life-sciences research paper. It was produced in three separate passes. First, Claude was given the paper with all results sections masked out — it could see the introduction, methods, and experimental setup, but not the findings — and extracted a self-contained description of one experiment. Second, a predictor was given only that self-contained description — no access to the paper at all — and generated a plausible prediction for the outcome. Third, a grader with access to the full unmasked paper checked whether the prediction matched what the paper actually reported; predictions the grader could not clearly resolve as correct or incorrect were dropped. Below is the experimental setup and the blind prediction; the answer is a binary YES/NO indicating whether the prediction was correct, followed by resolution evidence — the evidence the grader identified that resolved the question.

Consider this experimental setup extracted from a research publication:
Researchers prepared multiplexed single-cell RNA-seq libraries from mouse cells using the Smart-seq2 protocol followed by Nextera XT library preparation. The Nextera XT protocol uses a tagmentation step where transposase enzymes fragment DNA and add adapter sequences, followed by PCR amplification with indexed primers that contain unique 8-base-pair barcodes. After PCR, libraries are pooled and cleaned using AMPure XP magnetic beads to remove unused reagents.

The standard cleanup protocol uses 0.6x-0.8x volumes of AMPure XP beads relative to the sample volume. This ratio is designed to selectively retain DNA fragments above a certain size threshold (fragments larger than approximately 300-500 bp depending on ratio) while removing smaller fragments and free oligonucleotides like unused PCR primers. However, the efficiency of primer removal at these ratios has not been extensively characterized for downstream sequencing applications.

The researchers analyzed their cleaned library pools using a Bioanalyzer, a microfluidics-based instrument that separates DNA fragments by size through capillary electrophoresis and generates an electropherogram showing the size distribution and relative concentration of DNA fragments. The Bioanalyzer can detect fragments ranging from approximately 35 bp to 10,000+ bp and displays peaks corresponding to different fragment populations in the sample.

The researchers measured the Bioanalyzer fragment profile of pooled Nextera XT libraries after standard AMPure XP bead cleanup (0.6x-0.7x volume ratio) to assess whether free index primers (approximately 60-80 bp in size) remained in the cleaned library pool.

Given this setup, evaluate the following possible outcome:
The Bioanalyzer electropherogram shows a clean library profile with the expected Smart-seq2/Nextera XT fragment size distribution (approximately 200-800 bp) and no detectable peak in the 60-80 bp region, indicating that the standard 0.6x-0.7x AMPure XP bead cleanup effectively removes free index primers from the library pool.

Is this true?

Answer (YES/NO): NO